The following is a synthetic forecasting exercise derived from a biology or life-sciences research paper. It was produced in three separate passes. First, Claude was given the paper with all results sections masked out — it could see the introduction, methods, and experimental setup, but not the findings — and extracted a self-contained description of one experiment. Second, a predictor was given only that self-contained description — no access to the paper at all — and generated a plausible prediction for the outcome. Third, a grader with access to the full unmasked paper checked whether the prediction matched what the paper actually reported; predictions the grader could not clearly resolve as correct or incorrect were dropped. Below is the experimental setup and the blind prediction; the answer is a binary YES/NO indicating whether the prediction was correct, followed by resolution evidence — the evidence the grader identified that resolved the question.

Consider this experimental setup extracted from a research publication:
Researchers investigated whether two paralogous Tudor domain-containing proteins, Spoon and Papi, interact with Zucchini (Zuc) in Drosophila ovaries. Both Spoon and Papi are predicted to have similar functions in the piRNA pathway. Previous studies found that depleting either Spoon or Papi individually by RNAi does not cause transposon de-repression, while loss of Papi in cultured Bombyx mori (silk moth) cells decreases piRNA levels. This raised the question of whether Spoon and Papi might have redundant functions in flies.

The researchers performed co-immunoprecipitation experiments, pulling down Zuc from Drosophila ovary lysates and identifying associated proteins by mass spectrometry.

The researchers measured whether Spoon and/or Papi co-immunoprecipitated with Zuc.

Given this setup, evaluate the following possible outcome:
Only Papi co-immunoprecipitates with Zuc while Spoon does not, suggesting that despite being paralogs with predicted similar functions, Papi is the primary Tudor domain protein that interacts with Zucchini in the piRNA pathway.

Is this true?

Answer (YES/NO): NO